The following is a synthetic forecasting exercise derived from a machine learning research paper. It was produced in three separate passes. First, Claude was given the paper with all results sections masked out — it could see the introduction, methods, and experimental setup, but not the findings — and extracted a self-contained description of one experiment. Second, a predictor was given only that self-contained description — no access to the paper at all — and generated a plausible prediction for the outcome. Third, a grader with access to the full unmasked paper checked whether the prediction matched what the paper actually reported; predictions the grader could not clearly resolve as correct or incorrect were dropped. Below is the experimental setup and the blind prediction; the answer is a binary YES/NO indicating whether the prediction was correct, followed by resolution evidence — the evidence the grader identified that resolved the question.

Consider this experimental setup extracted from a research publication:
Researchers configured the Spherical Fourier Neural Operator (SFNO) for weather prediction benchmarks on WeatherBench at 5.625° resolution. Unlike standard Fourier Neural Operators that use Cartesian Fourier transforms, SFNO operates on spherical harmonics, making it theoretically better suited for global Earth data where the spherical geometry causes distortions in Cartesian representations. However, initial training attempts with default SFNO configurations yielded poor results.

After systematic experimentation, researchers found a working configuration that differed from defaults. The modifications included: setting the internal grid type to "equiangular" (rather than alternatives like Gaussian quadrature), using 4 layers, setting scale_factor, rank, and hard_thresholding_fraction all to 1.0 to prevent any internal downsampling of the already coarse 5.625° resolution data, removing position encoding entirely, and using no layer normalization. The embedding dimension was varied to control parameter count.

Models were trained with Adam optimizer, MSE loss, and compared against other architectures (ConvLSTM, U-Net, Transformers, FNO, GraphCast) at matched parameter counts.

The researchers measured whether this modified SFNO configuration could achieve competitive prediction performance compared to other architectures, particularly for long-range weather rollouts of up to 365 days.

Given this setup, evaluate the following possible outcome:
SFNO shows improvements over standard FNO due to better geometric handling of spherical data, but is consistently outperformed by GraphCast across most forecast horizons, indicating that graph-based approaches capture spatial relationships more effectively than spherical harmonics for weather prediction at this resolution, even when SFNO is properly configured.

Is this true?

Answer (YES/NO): NO